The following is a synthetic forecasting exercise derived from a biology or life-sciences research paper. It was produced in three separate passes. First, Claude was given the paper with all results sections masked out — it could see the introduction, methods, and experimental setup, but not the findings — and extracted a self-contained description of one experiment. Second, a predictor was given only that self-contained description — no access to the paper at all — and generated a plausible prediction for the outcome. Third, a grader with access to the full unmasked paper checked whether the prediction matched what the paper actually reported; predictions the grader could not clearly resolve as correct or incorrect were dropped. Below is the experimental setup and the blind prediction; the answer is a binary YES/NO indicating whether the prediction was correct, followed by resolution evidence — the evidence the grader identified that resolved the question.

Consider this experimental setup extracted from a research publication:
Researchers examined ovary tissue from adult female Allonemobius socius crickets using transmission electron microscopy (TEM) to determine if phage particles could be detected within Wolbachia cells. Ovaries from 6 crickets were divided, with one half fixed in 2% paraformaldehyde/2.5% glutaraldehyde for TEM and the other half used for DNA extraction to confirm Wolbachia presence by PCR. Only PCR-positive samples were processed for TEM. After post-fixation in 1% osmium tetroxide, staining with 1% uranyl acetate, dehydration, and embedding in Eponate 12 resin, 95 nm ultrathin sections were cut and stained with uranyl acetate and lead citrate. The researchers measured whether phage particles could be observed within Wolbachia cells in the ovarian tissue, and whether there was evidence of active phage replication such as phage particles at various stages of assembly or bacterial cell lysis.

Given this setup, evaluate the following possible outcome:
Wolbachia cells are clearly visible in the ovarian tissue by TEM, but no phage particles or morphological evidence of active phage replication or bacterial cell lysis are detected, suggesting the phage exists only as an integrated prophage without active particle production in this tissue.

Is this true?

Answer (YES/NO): NO